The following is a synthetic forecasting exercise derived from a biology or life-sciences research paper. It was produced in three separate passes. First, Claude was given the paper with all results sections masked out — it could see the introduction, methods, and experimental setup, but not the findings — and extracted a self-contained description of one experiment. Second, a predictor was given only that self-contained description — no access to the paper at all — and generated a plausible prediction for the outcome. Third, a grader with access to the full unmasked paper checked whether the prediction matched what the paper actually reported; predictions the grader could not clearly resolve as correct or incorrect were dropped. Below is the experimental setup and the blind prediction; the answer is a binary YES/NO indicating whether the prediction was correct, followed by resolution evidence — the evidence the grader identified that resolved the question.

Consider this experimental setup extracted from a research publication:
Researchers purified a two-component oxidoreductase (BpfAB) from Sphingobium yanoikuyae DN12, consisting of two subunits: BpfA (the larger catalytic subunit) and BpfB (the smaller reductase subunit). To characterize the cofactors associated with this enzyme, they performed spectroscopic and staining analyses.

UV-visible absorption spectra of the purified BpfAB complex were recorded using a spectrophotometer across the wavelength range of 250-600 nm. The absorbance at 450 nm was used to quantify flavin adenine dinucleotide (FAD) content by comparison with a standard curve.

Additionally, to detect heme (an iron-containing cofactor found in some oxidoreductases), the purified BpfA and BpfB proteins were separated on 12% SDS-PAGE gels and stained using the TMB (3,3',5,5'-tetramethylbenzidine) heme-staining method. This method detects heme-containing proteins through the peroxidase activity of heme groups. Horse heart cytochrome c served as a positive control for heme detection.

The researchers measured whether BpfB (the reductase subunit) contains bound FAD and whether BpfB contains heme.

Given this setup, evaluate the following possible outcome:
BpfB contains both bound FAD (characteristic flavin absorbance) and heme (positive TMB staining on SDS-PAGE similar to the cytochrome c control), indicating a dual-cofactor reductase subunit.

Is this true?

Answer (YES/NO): NO